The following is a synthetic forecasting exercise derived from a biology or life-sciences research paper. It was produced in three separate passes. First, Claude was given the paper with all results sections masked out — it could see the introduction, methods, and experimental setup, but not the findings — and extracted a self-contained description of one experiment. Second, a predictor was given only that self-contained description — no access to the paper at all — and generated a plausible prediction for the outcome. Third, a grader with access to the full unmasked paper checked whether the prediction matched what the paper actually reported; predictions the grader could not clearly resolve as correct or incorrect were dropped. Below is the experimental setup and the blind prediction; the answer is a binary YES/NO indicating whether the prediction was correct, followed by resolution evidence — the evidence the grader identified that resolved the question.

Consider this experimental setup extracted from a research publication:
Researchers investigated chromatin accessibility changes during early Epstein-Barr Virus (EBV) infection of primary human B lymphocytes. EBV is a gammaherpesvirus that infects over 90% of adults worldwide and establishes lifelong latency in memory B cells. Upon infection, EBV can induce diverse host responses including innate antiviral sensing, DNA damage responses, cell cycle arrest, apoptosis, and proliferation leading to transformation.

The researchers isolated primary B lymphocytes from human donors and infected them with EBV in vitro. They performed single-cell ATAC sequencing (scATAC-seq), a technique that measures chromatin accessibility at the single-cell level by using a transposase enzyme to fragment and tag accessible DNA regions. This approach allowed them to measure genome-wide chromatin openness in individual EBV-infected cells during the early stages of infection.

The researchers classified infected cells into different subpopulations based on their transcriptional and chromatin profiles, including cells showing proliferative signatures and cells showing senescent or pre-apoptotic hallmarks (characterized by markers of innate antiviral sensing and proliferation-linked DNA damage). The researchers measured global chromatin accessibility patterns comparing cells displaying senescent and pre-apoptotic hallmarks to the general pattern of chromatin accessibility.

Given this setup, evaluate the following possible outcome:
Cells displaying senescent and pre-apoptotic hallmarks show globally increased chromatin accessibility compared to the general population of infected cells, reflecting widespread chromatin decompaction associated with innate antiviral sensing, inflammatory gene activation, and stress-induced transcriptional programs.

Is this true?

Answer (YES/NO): NO